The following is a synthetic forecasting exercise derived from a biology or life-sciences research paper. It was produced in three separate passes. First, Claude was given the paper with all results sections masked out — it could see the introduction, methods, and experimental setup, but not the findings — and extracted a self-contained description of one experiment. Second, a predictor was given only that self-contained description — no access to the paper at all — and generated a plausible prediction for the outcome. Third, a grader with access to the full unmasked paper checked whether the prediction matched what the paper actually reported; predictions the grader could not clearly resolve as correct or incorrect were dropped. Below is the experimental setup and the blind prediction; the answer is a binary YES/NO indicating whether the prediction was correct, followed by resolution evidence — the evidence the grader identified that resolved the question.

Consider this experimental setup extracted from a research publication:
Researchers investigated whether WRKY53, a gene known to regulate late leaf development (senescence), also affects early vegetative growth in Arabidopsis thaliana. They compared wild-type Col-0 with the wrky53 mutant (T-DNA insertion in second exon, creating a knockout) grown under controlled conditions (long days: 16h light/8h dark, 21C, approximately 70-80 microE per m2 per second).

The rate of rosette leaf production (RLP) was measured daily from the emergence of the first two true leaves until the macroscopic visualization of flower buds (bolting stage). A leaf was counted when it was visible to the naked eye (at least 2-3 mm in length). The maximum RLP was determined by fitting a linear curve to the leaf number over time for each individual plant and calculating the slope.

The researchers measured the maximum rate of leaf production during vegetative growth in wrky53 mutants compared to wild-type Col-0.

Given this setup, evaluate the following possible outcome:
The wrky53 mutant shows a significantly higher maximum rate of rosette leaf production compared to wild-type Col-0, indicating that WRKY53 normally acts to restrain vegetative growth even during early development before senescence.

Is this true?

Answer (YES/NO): NO